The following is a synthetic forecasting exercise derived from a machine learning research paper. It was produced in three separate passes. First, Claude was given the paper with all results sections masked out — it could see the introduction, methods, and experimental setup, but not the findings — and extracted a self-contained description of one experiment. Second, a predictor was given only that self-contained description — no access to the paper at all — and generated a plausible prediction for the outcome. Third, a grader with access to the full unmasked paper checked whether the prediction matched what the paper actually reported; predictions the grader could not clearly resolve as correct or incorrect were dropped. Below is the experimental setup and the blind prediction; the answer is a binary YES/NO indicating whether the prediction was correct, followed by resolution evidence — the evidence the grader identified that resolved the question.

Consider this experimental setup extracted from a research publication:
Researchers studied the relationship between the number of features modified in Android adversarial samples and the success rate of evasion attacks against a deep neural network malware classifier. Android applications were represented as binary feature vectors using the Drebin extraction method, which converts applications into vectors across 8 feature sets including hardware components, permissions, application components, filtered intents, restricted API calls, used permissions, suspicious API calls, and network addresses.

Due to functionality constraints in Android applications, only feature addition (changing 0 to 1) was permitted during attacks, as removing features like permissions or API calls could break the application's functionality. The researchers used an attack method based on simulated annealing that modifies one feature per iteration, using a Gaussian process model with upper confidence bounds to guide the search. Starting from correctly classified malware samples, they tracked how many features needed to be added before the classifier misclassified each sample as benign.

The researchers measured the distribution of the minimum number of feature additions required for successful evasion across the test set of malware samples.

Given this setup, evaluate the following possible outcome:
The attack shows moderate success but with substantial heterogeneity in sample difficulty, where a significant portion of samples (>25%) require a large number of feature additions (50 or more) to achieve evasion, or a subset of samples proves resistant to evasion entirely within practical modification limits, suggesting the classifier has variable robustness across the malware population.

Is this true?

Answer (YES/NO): NO